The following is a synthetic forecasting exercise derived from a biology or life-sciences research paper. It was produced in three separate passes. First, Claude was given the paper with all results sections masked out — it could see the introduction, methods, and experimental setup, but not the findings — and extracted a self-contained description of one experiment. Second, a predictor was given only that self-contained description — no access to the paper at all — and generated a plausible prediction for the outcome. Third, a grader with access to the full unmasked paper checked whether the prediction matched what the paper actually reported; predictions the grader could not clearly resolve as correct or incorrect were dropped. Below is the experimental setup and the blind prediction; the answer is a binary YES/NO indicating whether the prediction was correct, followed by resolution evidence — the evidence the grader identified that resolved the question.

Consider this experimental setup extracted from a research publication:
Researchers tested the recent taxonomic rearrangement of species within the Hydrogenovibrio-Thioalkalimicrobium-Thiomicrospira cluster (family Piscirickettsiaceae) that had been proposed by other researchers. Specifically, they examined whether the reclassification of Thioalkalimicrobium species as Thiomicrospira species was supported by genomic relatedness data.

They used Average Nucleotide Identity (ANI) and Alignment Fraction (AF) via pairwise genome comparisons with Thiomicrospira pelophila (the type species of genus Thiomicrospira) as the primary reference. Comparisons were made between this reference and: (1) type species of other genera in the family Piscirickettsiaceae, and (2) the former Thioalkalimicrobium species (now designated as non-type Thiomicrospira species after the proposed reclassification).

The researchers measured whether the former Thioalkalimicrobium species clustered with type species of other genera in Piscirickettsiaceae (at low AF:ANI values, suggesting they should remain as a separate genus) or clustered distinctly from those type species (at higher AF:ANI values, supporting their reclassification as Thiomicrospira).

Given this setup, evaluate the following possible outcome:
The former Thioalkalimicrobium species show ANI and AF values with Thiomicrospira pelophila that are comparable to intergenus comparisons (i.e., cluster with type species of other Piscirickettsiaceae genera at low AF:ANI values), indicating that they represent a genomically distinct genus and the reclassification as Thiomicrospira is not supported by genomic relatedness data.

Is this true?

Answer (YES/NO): NO